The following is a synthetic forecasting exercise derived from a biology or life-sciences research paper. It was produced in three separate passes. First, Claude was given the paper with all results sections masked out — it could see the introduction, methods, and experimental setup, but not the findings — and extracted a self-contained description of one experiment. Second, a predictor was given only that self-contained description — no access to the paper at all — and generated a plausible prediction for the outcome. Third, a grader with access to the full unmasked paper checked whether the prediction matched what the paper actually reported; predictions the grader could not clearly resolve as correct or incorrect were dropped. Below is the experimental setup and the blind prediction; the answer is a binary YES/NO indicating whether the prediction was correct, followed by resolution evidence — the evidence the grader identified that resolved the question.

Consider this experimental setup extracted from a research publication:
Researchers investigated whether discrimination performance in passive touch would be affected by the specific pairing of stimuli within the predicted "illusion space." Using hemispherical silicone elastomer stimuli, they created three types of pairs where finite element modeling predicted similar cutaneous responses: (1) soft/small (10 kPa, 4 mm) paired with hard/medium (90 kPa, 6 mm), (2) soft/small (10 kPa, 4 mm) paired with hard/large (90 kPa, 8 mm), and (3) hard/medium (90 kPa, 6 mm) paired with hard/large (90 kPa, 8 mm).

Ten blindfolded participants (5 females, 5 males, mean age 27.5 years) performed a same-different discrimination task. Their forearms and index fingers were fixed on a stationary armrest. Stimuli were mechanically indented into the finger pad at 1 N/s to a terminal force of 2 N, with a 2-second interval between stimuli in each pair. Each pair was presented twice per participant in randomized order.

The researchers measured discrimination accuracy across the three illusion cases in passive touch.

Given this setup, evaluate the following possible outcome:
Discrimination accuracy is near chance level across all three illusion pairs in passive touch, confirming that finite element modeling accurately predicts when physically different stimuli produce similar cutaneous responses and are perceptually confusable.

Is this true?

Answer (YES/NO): YES